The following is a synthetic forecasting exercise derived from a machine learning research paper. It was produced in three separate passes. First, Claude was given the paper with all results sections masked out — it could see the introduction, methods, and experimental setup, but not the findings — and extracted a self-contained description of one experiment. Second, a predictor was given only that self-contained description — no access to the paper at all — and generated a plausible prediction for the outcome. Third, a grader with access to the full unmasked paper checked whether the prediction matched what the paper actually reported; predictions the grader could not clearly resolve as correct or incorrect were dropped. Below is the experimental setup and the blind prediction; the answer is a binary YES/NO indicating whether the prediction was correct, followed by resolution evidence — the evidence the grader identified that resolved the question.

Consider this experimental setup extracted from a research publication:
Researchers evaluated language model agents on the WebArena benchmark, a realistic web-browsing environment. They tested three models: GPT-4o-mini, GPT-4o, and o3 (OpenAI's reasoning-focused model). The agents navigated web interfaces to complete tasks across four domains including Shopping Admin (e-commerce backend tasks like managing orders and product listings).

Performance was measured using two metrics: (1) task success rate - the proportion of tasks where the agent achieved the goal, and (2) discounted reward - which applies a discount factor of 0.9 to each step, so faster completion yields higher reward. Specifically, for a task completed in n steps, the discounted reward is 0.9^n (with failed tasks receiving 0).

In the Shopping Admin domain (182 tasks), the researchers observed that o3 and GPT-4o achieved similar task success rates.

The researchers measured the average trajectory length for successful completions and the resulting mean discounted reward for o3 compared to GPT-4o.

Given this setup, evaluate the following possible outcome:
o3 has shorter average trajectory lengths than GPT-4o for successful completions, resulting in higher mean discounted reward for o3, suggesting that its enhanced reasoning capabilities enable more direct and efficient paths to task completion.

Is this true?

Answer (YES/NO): NO